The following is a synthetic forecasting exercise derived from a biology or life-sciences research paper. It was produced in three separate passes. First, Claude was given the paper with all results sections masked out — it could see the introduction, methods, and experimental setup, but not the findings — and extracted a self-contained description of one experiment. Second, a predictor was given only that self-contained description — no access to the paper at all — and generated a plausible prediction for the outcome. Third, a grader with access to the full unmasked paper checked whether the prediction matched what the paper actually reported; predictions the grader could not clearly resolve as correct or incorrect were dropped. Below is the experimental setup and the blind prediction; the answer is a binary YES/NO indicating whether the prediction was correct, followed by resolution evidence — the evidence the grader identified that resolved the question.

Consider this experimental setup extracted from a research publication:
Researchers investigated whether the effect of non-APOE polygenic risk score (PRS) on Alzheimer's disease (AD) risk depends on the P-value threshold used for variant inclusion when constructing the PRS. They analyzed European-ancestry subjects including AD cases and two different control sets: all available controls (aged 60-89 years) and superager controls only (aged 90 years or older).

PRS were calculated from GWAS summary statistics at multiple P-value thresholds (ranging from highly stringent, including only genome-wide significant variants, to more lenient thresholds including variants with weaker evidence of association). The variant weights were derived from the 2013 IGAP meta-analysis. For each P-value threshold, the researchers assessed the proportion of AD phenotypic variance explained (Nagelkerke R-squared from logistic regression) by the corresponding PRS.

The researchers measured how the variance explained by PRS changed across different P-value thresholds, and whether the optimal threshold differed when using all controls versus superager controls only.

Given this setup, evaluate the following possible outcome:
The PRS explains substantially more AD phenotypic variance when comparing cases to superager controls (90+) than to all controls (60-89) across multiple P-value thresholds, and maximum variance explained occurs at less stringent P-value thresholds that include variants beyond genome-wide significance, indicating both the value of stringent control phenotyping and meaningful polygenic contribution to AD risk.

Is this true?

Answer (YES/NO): NO